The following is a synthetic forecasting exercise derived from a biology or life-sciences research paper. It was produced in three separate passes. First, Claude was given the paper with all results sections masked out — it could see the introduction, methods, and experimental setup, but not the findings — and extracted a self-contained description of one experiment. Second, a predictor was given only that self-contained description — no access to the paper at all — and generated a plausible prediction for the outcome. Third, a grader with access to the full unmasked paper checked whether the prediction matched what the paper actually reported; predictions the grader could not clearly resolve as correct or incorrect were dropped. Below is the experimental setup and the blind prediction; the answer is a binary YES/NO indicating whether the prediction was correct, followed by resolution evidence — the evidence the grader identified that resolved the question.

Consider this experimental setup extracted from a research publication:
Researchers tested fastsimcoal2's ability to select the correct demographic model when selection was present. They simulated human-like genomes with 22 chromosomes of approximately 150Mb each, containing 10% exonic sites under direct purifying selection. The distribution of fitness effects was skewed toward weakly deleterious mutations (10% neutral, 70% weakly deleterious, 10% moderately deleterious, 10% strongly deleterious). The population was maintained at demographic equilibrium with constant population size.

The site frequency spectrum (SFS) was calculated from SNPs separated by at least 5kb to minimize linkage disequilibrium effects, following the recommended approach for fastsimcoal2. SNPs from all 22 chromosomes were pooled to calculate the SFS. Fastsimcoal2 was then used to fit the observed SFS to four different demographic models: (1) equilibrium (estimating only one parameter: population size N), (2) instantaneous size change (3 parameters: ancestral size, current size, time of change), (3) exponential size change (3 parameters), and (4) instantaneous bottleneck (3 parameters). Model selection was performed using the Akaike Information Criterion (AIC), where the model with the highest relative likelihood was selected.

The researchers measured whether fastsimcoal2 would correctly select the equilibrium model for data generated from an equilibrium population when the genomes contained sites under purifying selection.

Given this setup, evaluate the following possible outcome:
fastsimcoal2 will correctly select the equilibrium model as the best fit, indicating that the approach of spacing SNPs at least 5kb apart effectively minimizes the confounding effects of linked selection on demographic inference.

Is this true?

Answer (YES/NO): NO